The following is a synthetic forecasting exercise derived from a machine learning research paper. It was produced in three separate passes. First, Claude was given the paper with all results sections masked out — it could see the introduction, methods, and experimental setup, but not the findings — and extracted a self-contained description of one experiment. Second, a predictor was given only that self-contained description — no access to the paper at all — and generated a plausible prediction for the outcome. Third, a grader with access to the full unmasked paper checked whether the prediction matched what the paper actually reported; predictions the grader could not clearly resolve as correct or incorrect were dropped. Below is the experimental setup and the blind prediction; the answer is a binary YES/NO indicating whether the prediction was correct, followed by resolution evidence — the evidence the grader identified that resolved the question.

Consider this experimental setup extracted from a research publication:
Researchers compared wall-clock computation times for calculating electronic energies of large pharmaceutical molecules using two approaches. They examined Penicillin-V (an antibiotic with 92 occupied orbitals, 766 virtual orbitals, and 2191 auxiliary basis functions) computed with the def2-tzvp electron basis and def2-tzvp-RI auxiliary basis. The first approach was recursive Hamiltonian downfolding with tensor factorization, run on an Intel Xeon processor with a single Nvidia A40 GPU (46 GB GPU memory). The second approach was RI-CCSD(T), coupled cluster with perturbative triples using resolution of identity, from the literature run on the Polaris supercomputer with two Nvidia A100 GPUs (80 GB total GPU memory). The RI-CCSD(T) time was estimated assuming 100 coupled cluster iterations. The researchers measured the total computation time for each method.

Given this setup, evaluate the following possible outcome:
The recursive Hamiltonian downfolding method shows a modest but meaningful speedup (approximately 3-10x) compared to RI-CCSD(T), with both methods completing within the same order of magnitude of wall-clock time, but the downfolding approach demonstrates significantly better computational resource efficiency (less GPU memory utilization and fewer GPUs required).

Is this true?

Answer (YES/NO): YES